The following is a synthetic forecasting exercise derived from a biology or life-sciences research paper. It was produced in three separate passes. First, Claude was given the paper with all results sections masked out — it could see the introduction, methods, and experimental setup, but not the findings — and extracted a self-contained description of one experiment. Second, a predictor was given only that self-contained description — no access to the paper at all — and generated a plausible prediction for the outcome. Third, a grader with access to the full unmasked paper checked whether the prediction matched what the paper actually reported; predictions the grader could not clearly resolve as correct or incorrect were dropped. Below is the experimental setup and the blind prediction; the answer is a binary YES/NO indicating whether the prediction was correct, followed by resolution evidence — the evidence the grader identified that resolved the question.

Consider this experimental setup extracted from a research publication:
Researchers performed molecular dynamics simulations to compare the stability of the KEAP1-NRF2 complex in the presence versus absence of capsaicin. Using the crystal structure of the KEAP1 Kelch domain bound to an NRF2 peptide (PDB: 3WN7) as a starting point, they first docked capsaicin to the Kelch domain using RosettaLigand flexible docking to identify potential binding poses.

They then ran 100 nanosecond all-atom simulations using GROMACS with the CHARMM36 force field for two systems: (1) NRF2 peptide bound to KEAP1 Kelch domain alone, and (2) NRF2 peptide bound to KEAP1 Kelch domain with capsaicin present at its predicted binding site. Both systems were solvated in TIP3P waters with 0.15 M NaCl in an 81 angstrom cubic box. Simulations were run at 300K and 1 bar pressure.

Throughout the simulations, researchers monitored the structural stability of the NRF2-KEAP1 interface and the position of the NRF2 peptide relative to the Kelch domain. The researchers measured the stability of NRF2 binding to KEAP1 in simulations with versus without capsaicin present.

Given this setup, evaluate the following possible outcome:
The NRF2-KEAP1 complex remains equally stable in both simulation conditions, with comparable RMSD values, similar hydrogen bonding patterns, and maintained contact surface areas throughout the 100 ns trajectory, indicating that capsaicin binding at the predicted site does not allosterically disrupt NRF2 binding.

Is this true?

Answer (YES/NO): NO